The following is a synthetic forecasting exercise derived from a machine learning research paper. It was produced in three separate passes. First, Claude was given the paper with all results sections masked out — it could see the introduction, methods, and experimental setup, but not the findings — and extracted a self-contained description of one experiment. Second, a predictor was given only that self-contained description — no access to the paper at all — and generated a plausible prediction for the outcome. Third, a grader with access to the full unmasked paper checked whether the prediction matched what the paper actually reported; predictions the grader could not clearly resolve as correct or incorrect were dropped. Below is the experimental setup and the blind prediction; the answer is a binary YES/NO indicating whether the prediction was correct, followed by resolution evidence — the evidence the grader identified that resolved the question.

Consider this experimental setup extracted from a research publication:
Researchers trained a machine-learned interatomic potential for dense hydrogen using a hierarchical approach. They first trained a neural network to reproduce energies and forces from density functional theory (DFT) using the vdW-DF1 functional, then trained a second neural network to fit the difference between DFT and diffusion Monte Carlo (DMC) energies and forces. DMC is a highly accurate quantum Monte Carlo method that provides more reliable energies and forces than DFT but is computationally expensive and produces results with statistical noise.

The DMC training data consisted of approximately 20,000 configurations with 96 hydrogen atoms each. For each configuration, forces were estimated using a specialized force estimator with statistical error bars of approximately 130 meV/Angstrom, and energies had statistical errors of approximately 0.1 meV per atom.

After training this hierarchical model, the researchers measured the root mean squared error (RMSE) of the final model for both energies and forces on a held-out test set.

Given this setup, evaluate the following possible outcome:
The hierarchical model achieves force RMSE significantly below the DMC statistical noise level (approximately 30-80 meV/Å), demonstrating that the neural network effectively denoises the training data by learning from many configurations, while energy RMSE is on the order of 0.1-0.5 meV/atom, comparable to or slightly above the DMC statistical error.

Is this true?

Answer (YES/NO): NO